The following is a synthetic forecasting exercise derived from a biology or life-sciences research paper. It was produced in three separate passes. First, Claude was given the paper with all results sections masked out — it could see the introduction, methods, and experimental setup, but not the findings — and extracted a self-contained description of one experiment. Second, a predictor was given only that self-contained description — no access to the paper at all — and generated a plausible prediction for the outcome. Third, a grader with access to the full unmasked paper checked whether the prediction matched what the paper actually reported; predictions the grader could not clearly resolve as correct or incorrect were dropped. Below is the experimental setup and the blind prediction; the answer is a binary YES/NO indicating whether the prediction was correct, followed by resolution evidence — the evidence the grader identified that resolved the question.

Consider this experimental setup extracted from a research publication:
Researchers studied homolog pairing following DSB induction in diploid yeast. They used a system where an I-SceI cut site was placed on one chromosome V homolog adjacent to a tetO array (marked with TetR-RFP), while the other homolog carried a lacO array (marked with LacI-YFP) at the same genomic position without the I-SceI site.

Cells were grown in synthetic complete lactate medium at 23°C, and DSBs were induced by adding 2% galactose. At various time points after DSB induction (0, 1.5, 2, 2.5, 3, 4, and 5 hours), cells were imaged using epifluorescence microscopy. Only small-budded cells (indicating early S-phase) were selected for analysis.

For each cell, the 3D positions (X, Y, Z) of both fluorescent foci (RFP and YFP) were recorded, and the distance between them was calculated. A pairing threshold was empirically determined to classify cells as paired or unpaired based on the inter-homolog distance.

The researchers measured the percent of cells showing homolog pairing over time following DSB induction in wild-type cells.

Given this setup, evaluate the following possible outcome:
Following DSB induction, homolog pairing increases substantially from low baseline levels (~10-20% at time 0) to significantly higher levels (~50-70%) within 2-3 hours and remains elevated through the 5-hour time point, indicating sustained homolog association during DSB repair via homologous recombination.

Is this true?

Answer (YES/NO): NO